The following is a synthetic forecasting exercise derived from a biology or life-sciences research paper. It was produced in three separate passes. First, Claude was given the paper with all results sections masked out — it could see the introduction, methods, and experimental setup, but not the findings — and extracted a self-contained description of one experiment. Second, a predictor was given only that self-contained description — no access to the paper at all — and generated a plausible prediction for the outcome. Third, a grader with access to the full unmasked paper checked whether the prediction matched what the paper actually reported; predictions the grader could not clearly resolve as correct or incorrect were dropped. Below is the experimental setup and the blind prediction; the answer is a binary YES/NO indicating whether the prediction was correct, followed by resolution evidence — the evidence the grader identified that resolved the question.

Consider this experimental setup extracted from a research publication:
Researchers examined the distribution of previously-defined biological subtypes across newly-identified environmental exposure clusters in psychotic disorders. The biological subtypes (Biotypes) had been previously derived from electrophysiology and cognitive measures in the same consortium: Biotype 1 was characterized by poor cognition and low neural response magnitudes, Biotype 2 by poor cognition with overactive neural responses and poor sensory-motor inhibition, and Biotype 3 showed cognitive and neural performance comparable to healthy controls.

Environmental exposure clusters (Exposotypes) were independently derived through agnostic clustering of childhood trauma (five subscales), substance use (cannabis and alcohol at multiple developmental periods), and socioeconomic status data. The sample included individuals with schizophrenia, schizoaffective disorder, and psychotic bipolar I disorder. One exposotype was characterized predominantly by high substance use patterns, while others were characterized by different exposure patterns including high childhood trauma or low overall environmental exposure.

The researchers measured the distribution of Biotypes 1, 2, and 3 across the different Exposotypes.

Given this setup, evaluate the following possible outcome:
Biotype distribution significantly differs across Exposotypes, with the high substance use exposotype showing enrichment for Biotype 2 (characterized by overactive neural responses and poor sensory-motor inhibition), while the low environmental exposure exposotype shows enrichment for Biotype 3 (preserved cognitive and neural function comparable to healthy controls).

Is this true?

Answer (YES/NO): NO